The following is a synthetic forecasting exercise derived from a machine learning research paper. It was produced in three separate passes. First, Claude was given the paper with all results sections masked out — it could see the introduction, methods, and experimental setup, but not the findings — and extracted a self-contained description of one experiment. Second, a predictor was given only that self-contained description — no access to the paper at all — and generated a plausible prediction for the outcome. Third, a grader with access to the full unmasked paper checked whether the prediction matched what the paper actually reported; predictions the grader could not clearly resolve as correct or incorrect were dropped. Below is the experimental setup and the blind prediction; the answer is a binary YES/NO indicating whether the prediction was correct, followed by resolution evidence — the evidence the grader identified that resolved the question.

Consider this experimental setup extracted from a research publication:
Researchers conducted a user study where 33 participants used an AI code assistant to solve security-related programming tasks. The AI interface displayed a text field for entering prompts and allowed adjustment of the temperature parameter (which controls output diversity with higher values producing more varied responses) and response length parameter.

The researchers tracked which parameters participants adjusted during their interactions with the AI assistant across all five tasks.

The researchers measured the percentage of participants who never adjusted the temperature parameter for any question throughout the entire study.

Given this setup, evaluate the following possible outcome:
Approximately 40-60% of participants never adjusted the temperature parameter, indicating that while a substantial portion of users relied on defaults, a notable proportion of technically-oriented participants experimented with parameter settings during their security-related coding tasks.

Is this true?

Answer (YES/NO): YES